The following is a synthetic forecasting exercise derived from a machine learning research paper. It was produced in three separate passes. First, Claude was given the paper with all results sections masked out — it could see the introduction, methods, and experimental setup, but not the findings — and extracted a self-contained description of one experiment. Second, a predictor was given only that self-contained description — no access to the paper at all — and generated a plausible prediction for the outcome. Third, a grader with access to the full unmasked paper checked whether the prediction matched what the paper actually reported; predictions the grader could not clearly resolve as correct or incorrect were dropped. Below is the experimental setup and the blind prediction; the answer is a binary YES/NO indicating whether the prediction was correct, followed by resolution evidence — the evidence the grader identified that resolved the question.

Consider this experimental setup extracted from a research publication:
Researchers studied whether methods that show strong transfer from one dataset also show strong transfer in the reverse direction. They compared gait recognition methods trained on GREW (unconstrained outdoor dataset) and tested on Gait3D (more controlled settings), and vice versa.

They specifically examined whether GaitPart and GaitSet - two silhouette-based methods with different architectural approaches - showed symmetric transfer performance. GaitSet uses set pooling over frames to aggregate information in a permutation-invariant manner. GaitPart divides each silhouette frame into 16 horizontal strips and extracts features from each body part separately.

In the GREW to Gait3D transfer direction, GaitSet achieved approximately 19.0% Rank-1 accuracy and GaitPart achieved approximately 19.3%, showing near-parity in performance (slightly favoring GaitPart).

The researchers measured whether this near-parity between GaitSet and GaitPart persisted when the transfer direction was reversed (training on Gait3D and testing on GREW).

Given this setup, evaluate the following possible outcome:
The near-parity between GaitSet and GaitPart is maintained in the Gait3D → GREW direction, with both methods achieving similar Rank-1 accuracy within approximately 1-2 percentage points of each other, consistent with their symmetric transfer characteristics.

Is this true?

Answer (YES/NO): NO